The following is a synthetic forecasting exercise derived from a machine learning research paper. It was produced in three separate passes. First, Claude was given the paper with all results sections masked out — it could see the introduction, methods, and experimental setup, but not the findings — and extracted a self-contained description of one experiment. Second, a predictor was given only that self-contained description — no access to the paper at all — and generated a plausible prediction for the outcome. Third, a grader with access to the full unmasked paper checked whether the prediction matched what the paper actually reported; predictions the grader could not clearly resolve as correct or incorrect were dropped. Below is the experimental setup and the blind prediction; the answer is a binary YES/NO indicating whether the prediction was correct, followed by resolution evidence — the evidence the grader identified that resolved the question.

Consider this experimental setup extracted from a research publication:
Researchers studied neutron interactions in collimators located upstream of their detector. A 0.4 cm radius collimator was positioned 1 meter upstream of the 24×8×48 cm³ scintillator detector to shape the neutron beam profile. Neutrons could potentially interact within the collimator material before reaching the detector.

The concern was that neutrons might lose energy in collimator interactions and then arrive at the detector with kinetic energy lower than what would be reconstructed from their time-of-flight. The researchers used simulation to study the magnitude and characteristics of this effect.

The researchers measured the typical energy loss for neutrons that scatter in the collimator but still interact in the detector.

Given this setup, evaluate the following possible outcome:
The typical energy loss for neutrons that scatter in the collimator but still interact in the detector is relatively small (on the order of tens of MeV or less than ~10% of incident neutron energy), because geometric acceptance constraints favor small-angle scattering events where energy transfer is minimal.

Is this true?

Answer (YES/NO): NO